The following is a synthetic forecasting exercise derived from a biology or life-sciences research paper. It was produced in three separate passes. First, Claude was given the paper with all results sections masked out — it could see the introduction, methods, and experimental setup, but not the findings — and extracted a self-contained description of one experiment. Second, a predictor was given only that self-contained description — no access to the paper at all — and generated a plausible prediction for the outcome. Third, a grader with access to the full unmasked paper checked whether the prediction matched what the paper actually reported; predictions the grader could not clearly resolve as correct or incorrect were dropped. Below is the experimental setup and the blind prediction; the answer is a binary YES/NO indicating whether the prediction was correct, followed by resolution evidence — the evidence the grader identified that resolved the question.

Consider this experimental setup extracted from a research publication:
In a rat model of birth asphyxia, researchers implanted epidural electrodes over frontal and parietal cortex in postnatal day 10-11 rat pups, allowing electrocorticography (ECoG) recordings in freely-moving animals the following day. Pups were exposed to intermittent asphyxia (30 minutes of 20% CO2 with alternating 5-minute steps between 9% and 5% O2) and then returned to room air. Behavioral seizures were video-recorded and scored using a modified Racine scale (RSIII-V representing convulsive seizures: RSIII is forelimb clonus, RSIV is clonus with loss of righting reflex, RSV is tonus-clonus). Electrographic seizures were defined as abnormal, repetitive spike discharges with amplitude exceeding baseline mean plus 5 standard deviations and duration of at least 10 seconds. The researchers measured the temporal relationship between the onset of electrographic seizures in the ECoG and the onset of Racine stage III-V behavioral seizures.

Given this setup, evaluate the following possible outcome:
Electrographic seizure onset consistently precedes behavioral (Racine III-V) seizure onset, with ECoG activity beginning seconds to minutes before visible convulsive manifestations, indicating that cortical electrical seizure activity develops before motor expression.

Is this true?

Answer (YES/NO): YES